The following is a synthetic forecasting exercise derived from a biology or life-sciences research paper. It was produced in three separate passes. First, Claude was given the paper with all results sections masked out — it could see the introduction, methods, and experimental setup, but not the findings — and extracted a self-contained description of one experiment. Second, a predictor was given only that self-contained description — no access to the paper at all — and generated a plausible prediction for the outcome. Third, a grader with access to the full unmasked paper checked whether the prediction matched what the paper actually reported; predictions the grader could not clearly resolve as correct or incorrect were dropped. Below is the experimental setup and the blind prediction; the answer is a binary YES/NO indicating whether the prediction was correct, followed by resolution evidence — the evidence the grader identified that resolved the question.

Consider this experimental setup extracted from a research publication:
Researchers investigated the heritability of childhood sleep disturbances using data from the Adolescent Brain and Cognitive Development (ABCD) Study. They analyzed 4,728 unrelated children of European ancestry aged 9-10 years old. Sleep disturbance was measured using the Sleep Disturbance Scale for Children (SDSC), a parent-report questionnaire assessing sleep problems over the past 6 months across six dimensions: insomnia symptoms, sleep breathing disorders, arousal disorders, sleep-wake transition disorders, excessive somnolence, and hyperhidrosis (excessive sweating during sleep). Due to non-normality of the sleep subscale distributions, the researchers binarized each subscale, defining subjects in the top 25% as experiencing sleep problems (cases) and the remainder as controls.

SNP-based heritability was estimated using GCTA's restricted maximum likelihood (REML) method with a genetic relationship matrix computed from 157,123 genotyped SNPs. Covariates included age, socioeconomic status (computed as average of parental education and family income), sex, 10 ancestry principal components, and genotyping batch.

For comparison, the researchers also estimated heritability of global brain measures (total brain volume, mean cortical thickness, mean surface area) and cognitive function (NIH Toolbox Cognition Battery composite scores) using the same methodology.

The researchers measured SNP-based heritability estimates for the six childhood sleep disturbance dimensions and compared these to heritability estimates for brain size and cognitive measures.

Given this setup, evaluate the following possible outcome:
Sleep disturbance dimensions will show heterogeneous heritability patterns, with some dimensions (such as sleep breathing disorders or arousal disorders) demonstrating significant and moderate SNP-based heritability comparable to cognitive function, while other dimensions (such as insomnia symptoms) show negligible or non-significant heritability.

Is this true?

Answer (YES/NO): NO